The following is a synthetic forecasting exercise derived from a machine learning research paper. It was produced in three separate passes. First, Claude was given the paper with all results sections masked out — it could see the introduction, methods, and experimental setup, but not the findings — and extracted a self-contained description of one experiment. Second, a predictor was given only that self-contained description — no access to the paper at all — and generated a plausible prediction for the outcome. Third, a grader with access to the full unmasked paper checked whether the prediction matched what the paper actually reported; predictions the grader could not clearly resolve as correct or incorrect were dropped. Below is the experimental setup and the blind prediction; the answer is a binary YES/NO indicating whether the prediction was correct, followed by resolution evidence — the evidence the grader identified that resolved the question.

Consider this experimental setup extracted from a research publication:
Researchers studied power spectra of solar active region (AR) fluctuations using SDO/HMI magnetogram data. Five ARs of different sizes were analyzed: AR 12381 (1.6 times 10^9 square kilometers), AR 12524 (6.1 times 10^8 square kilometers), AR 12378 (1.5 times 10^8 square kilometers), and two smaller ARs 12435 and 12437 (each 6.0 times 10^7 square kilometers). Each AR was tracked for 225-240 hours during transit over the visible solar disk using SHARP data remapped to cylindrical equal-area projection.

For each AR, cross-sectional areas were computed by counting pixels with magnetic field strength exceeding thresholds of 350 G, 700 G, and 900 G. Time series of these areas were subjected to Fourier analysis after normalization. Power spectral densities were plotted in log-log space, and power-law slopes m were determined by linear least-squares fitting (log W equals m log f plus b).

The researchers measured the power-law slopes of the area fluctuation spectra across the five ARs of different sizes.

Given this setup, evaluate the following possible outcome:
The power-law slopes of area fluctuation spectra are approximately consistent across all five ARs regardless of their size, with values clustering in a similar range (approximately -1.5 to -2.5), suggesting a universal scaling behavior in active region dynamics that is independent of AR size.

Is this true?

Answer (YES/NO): NO